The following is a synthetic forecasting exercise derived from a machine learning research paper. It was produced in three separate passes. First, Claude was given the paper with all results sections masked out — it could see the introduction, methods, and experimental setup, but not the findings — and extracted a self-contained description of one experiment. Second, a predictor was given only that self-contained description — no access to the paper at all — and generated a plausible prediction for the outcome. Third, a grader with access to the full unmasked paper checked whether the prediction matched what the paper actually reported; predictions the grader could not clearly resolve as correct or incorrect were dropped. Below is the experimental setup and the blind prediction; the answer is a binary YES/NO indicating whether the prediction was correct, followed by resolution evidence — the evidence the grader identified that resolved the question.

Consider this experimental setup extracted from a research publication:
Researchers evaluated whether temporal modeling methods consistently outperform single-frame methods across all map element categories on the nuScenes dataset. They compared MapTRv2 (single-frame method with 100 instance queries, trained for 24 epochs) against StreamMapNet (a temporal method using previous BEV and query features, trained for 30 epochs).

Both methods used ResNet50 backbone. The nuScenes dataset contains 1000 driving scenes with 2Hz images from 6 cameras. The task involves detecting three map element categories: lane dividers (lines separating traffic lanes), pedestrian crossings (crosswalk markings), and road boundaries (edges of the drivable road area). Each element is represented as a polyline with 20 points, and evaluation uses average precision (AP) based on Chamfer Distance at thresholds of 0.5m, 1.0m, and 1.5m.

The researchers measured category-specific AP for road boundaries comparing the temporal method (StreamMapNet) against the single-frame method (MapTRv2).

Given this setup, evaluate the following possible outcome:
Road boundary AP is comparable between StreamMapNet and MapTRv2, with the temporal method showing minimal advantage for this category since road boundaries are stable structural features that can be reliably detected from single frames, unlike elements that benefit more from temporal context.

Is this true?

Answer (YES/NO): NO